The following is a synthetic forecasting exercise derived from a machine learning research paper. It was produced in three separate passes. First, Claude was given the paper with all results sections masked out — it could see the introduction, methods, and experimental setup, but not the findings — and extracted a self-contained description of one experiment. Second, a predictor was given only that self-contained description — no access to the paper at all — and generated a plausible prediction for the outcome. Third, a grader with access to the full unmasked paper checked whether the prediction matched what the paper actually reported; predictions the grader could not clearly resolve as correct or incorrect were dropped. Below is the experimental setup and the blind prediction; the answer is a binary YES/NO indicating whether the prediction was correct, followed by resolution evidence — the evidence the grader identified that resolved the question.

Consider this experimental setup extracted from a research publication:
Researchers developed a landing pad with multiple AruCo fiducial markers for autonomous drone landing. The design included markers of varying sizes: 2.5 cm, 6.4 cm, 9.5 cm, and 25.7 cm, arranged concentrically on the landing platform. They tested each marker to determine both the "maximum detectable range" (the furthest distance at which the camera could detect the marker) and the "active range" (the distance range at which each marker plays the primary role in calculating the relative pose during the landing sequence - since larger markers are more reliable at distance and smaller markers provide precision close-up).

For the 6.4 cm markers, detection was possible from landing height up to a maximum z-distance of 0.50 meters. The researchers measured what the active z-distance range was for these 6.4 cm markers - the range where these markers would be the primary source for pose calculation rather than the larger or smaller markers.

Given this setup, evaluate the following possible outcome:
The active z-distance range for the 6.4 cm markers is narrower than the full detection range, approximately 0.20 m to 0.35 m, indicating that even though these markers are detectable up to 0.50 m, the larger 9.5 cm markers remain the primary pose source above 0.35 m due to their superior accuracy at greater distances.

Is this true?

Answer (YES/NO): NO